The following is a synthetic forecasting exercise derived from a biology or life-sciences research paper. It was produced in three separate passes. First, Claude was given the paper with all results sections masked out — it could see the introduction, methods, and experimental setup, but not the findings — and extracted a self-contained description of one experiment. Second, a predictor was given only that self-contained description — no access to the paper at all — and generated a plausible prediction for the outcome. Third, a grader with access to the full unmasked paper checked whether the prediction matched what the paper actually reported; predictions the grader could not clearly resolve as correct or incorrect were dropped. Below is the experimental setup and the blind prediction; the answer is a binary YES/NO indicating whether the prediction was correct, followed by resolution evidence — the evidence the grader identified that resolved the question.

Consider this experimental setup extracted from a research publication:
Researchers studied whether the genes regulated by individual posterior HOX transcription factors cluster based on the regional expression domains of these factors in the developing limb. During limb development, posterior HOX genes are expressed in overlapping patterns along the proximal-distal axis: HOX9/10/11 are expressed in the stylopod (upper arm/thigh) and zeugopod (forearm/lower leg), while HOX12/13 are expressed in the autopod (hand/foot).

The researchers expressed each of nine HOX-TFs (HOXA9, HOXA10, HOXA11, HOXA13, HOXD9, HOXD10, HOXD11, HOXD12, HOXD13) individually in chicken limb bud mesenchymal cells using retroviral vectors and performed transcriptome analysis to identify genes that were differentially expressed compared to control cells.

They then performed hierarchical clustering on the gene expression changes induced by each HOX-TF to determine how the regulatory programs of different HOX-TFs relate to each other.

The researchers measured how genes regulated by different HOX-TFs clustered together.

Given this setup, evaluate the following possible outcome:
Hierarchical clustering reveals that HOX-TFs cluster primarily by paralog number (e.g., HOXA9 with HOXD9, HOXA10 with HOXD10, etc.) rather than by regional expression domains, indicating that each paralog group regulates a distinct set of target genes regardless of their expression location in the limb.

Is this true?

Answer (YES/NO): NO